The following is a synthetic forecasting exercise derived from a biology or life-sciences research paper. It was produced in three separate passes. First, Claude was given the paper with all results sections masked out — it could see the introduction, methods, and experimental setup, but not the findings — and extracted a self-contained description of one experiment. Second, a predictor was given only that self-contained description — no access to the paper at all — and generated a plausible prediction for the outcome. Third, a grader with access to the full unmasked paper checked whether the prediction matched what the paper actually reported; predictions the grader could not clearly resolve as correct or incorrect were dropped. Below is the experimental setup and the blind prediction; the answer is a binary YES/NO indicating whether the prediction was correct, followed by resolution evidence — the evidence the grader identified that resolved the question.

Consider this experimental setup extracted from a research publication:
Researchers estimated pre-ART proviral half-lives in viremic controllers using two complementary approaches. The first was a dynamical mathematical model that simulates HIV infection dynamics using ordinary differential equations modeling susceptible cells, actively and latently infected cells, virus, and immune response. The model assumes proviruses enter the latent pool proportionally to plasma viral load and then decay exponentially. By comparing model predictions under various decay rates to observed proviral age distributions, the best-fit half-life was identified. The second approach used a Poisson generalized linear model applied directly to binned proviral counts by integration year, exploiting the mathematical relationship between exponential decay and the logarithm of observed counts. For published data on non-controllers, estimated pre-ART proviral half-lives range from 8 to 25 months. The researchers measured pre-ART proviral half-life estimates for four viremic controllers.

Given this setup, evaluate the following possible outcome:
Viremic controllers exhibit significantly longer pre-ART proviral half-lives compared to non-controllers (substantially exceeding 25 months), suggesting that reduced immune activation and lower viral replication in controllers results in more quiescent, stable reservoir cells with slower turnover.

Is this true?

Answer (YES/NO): NO